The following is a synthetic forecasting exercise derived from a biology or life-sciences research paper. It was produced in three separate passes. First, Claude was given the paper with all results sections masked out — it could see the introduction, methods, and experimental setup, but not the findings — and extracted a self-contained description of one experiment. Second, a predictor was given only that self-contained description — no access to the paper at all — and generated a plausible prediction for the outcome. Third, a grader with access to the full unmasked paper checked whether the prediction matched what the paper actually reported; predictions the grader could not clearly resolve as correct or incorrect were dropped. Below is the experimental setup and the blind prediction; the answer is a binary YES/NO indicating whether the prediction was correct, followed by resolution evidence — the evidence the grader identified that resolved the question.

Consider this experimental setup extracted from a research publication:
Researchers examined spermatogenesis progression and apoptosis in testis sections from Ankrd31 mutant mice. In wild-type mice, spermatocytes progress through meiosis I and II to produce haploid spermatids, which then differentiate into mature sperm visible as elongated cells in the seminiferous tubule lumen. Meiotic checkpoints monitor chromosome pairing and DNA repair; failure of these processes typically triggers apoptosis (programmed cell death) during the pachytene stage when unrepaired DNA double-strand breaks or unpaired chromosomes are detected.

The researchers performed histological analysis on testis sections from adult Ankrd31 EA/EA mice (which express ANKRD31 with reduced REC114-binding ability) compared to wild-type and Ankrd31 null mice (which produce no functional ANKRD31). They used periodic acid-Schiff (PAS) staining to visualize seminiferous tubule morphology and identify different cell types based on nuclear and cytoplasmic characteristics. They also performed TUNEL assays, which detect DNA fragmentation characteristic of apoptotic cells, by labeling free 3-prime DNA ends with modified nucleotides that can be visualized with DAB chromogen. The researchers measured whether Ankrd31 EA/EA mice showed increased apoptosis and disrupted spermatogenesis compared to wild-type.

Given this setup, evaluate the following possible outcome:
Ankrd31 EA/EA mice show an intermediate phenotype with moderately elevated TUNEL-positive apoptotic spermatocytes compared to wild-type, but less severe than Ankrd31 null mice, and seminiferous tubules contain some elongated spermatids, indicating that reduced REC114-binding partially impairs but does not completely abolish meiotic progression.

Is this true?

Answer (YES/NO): YES